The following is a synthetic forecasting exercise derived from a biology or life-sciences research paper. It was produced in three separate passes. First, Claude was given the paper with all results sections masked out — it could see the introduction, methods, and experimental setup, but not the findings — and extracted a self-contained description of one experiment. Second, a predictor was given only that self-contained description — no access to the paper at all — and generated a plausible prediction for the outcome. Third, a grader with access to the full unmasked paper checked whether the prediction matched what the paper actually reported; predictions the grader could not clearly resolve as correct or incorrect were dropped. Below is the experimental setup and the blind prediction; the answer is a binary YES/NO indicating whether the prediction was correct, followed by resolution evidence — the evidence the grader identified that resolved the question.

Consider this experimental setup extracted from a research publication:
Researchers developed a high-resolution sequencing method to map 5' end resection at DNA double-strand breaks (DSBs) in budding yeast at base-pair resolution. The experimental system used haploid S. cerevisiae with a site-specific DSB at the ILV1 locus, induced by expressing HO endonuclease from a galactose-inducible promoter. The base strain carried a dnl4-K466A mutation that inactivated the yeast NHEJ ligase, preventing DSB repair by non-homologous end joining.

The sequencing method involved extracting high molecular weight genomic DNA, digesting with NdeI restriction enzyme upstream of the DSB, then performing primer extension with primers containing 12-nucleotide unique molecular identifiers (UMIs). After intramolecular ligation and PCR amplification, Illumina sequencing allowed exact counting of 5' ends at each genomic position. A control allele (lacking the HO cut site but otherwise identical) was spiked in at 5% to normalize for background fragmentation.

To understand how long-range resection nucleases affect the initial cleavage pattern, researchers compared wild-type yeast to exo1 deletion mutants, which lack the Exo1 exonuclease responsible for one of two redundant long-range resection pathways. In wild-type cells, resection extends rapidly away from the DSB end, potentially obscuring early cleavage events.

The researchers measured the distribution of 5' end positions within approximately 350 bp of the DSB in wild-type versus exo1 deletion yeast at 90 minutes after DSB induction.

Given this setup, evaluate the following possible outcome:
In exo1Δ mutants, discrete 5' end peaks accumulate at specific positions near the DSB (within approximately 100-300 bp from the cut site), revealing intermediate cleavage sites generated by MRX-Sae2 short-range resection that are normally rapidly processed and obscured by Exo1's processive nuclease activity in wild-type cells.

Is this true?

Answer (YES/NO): NO